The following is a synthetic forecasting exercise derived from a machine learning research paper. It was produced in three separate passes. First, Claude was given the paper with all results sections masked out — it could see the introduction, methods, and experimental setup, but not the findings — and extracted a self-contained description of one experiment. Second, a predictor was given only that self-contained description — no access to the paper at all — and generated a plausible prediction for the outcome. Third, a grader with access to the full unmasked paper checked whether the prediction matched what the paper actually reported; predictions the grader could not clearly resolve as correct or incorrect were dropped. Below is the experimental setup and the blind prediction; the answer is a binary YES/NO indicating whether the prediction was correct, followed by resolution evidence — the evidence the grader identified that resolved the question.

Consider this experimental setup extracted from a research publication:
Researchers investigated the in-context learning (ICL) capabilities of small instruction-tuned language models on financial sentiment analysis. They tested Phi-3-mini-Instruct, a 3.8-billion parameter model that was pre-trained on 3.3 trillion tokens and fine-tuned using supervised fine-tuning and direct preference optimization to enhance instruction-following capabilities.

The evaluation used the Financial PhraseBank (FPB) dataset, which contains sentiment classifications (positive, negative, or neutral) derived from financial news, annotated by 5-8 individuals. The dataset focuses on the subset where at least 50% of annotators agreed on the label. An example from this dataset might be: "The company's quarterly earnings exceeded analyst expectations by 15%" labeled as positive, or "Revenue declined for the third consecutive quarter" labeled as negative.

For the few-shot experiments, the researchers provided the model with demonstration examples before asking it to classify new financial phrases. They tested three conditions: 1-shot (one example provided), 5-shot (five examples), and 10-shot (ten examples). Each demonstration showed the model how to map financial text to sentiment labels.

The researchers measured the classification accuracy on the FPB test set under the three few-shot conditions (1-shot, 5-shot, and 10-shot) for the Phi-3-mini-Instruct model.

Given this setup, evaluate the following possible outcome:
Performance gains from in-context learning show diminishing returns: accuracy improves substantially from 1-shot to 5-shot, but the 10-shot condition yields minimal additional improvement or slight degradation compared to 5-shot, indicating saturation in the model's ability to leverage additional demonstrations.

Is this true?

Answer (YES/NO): NO